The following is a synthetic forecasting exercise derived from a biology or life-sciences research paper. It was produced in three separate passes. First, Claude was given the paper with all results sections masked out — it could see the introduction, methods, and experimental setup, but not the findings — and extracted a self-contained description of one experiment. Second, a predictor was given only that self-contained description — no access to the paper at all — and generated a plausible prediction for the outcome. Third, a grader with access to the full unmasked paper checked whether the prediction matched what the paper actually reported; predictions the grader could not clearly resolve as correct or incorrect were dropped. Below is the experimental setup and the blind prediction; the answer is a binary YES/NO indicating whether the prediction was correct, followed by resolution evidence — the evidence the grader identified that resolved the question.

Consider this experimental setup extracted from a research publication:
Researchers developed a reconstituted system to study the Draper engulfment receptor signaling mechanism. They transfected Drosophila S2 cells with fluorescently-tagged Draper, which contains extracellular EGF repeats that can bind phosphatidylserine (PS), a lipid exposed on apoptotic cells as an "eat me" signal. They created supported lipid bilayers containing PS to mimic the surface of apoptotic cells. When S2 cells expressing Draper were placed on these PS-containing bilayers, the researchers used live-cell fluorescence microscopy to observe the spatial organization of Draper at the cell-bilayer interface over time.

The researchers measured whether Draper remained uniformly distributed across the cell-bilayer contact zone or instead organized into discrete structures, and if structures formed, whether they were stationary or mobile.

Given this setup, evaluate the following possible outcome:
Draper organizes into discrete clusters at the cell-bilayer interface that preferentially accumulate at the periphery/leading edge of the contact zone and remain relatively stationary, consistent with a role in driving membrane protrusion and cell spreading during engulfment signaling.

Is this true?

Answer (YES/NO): NO